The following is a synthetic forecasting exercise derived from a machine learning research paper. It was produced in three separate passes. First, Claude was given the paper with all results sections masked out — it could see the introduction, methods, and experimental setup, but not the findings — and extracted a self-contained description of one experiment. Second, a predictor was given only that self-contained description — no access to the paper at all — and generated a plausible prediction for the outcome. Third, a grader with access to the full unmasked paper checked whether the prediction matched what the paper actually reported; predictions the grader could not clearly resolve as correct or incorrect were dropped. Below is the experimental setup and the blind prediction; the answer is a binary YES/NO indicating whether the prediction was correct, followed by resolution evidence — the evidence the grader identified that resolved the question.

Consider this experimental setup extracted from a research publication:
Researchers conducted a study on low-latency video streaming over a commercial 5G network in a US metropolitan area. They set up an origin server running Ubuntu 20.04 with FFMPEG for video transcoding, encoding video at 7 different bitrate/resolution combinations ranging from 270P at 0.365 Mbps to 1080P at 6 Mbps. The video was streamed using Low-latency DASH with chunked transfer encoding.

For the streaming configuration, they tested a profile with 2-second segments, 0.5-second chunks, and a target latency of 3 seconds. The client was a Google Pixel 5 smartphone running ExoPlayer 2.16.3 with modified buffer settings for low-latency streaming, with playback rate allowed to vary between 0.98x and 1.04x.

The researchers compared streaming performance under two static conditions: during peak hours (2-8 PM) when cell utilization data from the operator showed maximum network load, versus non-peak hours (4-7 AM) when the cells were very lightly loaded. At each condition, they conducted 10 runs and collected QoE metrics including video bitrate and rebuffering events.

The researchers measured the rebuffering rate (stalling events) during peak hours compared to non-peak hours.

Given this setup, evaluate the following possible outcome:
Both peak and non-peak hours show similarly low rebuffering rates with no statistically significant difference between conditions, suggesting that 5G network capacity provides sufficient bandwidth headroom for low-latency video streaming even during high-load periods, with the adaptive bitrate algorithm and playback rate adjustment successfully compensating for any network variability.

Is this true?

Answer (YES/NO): YES